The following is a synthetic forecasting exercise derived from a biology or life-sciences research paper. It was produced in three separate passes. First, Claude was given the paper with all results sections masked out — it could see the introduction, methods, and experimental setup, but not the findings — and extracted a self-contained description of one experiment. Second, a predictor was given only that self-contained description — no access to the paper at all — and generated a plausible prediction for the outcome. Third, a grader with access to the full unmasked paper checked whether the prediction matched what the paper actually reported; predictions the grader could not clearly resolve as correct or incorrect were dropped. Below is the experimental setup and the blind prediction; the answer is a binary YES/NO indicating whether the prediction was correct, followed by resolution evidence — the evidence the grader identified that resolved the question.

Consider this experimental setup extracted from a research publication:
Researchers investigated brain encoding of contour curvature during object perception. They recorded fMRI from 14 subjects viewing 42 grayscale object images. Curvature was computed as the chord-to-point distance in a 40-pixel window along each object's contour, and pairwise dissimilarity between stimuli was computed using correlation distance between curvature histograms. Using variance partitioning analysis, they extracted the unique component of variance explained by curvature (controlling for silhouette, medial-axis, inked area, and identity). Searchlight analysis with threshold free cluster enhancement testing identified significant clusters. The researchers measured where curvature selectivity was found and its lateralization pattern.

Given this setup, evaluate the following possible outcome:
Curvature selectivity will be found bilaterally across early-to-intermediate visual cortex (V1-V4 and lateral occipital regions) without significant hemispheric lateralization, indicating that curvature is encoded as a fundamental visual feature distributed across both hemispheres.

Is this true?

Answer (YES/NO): NO